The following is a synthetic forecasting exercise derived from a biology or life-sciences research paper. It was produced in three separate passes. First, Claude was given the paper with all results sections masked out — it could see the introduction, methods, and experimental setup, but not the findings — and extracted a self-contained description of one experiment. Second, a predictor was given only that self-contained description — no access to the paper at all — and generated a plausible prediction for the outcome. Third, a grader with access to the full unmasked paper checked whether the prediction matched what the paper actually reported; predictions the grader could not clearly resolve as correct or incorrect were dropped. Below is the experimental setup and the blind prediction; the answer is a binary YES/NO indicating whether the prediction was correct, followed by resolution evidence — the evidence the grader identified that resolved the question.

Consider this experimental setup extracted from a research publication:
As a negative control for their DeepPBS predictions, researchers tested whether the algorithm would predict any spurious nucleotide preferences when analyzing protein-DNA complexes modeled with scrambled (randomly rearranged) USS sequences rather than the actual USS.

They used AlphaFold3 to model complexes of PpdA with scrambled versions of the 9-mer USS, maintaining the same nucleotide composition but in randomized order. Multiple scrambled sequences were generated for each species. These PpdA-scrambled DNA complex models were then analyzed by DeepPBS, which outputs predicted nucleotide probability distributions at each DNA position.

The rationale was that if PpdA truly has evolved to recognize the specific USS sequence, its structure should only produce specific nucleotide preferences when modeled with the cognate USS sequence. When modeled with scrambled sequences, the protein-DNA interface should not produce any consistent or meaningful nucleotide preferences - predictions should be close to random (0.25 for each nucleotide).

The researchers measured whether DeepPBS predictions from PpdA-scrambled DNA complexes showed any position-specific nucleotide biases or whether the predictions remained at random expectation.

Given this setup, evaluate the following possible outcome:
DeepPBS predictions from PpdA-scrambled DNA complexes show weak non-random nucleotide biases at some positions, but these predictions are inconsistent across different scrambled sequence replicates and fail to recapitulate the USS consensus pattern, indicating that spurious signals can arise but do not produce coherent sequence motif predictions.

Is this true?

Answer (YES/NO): NO